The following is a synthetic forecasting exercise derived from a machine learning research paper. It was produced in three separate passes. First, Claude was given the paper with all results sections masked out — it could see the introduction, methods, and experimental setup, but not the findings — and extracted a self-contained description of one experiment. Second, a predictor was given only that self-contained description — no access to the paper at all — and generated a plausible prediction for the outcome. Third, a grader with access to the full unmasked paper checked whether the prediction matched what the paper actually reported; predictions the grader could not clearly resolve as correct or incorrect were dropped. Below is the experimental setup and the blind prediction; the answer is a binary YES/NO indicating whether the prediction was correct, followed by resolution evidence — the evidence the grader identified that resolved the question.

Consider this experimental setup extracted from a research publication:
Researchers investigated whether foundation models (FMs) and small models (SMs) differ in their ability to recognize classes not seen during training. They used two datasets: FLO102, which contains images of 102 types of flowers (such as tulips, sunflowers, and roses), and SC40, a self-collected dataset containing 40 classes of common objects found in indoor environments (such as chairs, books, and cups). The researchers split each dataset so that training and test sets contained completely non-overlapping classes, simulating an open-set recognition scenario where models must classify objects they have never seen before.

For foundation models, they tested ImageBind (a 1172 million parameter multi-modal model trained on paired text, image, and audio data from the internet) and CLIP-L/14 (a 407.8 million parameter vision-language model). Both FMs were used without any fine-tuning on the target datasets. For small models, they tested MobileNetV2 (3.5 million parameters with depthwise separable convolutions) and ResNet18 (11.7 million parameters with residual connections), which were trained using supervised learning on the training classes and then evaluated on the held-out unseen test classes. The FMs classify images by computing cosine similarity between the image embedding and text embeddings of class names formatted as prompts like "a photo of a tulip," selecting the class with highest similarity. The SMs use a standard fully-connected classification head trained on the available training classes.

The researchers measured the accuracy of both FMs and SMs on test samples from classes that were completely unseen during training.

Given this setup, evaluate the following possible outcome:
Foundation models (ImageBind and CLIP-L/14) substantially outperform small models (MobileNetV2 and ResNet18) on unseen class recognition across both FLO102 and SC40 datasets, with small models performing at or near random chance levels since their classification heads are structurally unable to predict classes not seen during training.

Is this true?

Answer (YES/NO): YES